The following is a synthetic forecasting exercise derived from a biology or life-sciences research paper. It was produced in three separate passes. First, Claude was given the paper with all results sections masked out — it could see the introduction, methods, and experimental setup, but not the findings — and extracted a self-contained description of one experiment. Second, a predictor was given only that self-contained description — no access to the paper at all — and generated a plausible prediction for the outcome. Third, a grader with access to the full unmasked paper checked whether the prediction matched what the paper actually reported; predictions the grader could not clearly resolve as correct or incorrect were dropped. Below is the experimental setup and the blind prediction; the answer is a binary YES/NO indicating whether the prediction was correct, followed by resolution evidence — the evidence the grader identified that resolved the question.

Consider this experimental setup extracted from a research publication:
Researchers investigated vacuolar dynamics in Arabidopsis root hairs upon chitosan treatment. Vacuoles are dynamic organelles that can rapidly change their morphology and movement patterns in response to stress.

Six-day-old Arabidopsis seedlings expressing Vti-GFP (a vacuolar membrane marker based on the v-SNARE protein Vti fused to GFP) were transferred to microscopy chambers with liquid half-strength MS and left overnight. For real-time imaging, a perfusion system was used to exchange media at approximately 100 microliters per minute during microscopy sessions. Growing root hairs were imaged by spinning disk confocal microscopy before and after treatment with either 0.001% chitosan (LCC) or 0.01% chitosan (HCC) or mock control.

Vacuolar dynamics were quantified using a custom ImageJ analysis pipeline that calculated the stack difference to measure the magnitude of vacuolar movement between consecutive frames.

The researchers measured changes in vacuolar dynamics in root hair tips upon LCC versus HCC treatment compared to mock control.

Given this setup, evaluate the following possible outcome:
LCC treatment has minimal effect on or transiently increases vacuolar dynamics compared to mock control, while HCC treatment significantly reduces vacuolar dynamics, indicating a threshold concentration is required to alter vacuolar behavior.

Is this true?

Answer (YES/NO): YES